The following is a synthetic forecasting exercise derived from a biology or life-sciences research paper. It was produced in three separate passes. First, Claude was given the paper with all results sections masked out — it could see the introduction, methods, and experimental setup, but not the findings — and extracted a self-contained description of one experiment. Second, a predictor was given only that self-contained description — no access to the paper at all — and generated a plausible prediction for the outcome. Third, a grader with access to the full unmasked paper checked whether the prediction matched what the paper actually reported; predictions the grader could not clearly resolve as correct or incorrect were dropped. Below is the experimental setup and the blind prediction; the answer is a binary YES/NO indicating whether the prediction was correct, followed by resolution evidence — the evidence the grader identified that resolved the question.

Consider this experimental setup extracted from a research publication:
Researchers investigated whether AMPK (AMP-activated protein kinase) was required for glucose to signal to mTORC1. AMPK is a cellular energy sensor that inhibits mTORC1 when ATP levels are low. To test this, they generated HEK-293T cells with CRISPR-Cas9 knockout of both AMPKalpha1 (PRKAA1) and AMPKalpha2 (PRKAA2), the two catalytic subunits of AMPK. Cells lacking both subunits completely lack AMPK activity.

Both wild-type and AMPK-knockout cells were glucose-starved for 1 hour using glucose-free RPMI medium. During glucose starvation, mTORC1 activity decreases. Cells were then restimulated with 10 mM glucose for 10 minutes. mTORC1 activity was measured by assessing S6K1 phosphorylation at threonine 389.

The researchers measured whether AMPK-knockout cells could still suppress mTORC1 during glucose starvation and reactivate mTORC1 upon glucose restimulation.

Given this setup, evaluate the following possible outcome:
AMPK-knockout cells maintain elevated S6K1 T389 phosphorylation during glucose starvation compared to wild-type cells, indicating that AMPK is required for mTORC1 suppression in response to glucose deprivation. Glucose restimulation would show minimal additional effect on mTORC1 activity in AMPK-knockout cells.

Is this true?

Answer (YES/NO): NO